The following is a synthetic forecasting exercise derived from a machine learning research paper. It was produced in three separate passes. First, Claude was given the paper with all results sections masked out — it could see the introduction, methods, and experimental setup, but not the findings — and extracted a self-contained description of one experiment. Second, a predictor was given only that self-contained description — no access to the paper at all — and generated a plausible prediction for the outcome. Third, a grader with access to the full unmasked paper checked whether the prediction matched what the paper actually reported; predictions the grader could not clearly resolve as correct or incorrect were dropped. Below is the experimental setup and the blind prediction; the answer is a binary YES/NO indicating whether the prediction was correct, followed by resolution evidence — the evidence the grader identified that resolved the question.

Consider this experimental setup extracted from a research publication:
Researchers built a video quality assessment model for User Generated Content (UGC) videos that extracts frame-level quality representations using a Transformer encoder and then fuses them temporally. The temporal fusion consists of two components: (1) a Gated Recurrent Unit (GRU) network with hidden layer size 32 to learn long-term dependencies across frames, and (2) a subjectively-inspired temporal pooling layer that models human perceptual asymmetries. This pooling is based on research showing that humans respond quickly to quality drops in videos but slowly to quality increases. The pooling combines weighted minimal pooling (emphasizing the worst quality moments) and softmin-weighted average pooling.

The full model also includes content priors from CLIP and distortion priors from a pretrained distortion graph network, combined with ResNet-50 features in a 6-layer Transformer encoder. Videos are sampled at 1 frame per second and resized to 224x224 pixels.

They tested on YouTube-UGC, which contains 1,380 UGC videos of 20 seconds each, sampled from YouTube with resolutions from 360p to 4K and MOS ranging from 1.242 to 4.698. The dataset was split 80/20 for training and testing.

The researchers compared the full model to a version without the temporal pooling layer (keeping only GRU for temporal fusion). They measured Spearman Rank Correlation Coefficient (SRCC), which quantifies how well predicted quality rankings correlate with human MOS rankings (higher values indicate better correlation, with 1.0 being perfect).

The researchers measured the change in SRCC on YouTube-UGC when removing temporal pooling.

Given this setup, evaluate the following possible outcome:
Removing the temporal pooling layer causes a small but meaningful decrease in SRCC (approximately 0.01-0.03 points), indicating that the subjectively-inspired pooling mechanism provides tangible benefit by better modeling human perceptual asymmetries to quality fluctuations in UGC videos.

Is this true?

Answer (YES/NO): NO